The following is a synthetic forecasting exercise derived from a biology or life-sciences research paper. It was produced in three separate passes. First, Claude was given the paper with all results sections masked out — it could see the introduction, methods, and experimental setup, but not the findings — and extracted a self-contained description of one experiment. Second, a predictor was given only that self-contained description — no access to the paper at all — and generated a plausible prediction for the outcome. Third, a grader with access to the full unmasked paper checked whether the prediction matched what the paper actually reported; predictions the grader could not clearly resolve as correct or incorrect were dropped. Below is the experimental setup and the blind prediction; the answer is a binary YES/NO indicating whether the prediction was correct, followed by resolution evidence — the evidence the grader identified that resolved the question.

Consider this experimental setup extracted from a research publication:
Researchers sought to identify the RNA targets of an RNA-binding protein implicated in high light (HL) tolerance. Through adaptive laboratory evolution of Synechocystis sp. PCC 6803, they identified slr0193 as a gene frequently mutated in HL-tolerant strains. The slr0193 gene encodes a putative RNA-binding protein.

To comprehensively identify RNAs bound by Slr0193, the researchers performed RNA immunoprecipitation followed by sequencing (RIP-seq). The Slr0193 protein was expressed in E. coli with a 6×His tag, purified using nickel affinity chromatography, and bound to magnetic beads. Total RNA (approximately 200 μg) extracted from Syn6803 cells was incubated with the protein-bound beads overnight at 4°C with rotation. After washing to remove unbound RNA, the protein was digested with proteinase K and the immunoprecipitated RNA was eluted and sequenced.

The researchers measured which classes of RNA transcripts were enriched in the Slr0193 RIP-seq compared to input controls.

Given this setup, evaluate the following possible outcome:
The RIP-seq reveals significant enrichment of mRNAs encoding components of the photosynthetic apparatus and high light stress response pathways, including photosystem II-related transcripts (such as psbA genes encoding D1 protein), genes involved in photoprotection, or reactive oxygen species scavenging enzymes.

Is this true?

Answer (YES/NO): YES